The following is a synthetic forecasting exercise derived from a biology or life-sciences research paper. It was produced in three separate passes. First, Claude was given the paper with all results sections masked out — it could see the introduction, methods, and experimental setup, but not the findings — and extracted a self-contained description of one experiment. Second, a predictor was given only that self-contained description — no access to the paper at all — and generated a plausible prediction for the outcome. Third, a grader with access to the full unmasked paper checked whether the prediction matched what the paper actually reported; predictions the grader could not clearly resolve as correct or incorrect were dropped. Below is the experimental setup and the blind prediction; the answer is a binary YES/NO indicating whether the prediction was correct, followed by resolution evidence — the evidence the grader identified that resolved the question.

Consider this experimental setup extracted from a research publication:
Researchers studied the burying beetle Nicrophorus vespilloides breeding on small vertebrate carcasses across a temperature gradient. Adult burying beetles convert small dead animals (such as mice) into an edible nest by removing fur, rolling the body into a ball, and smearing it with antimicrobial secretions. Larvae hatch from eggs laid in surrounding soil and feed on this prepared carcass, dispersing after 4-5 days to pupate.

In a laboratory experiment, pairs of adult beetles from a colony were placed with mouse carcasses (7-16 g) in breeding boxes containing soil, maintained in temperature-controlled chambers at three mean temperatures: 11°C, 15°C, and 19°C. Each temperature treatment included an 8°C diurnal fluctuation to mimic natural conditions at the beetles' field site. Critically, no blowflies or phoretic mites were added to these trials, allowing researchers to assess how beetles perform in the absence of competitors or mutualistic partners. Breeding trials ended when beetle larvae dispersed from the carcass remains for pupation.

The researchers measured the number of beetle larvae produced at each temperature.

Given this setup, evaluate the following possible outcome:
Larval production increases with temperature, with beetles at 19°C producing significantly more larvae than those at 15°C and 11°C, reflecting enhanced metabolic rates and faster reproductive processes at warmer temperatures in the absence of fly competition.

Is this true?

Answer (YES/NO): NO